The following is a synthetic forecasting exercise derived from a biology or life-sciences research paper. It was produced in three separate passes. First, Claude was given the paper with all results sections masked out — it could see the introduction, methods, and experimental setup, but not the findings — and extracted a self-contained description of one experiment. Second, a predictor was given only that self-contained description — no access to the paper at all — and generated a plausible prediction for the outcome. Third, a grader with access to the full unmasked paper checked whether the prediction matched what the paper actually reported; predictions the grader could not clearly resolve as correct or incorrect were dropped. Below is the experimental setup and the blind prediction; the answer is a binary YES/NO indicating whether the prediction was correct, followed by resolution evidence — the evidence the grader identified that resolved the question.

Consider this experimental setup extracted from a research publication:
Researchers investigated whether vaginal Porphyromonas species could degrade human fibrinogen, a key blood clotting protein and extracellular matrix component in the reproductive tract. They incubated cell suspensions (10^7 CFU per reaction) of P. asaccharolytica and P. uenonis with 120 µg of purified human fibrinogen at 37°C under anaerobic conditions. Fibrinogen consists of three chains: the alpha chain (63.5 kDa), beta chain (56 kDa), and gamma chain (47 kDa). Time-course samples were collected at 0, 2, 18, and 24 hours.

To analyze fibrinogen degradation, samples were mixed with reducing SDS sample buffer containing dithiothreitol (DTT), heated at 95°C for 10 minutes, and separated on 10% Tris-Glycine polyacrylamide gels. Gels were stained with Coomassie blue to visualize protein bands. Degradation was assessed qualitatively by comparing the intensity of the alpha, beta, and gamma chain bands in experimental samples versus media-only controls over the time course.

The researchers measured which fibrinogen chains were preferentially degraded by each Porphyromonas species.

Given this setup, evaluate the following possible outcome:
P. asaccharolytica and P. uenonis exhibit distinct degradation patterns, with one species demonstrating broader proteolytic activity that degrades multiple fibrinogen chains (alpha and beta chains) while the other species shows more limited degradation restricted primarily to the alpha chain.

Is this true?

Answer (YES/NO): NO